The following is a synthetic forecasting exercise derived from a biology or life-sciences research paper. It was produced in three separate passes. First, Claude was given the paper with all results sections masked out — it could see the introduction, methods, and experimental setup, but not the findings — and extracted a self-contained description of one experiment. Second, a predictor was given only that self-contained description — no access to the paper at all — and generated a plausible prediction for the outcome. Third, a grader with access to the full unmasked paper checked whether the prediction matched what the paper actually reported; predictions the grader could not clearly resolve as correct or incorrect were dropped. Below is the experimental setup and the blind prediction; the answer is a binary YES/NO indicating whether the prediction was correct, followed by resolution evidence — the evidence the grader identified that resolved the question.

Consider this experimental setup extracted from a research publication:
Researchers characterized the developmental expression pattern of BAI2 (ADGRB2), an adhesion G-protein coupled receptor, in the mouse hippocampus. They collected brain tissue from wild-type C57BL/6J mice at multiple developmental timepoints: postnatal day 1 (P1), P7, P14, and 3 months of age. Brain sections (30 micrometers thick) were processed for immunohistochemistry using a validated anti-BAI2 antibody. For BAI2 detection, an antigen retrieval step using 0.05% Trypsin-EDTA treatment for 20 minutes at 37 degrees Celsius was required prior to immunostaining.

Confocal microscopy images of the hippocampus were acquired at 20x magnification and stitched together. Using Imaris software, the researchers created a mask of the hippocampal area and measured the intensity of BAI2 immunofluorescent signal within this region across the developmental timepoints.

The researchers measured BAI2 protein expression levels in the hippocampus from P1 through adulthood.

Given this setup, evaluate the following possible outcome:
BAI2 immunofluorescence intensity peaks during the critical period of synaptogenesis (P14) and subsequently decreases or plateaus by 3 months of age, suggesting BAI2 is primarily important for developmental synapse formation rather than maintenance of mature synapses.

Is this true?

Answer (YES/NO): NO